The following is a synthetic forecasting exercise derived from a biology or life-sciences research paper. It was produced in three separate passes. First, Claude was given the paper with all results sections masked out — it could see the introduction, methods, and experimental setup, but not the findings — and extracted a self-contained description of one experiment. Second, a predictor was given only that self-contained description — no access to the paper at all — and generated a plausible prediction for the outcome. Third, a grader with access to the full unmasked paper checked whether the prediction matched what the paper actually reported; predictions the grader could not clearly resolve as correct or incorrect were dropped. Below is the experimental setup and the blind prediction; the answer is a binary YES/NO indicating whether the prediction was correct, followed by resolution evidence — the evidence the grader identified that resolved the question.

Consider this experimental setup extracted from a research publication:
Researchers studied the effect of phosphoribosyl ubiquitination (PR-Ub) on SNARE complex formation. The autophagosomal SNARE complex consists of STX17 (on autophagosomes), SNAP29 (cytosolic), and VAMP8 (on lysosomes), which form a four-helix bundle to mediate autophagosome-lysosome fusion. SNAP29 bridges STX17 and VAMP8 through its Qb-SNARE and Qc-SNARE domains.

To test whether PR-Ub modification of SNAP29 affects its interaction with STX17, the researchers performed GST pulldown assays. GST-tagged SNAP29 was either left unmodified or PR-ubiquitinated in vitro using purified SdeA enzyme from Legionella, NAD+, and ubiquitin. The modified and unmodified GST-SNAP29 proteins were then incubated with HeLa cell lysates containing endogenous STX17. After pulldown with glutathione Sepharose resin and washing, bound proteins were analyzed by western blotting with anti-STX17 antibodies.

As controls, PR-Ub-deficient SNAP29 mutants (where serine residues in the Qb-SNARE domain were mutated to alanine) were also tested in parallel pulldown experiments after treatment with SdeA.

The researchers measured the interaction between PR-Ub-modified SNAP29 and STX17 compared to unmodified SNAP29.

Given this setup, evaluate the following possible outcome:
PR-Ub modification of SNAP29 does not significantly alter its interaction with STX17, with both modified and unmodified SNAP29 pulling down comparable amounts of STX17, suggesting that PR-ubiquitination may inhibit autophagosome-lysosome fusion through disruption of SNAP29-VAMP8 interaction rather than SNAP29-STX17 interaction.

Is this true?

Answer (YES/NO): NO